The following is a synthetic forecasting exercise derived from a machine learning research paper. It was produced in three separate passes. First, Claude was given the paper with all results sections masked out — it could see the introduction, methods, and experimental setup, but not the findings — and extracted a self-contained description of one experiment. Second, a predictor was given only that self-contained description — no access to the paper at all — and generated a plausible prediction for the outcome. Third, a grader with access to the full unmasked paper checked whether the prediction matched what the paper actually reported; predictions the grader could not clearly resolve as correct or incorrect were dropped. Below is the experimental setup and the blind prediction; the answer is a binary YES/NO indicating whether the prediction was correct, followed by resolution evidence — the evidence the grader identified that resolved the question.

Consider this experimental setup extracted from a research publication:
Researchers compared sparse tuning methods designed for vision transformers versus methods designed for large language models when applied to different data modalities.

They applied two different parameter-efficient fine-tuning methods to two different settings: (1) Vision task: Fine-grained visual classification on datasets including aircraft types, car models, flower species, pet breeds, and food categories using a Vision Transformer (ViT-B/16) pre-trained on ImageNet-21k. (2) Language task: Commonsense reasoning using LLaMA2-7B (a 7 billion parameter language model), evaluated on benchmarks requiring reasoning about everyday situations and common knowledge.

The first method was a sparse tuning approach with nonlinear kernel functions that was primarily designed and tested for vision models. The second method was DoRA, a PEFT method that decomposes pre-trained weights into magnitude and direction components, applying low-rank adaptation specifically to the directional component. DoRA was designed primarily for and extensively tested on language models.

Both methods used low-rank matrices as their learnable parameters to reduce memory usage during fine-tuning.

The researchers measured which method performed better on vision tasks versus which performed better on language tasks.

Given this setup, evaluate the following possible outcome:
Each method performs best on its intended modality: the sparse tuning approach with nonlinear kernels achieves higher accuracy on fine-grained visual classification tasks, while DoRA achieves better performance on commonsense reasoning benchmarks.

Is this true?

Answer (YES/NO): YES